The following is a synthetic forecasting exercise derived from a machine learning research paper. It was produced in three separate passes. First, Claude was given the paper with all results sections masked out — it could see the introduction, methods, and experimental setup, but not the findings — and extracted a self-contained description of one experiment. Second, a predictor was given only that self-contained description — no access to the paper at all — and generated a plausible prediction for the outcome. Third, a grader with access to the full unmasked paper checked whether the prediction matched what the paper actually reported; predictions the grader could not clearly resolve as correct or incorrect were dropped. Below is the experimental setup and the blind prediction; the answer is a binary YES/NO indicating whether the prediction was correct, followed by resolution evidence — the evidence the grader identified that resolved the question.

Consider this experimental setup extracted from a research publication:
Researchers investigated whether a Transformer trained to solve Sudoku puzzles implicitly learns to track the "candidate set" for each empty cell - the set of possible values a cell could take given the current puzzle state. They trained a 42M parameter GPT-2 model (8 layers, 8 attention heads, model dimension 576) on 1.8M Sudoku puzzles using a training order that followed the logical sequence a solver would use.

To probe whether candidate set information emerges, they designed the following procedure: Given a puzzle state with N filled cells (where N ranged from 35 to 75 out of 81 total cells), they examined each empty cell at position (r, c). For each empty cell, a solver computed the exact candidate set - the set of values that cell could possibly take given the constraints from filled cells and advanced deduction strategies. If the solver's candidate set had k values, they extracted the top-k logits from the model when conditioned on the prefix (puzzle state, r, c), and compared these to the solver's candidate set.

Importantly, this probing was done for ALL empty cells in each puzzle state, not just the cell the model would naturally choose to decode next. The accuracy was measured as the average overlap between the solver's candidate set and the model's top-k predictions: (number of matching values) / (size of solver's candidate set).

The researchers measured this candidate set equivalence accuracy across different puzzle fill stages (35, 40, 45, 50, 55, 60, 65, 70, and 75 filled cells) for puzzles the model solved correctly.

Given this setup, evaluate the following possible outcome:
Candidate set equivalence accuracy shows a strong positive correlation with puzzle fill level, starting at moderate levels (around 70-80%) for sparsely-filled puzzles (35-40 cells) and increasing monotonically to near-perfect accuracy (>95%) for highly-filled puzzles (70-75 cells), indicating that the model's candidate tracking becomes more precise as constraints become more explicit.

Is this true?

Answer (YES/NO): NO